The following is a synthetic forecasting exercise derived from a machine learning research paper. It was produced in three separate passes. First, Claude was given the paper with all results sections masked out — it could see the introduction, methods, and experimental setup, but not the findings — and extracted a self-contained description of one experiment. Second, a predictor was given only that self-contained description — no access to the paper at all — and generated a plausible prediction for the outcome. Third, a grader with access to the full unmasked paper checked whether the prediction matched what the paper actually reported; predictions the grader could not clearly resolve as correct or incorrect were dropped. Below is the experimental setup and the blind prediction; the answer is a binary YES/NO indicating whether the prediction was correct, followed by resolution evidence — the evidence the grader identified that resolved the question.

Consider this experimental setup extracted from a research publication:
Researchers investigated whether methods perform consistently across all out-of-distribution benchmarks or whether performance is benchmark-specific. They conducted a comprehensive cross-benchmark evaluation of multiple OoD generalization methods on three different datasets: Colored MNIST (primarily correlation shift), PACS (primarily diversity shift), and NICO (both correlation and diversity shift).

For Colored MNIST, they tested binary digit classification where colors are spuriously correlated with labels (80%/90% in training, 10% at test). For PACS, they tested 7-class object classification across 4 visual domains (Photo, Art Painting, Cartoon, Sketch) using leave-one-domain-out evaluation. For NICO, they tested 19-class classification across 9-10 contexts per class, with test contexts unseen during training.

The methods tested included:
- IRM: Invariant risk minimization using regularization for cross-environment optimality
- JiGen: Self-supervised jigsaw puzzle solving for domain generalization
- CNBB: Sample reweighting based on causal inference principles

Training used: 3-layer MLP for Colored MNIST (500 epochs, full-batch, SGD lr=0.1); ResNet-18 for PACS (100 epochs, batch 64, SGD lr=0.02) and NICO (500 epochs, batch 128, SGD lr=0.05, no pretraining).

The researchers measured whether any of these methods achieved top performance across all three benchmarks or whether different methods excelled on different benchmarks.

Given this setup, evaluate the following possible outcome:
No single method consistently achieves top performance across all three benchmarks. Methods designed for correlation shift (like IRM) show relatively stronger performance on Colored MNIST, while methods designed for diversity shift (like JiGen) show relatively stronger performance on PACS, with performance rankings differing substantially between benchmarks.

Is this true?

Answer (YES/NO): YES